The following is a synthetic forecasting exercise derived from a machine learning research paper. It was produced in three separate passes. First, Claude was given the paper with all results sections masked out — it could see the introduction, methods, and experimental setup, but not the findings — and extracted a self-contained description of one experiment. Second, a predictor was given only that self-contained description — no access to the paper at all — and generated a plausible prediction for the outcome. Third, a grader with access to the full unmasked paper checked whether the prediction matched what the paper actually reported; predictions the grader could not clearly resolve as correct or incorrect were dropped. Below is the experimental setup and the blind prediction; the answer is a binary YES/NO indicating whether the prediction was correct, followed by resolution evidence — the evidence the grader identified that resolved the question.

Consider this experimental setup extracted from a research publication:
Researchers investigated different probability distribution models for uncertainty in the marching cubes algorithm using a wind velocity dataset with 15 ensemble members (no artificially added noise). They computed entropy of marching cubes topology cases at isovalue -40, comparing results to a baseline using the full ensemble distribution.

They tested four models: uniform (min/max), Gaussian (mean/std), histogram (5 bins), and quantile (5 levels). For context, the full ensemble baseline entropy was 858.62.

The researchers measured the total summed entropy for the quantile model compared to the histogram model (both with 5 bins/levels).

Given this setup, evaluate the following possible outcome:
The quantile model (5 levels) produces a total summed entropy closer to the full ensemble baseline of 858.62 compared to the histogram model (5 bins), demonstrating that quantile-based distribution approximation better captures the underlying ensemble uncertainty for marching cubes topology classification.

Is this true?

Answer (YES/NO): YES